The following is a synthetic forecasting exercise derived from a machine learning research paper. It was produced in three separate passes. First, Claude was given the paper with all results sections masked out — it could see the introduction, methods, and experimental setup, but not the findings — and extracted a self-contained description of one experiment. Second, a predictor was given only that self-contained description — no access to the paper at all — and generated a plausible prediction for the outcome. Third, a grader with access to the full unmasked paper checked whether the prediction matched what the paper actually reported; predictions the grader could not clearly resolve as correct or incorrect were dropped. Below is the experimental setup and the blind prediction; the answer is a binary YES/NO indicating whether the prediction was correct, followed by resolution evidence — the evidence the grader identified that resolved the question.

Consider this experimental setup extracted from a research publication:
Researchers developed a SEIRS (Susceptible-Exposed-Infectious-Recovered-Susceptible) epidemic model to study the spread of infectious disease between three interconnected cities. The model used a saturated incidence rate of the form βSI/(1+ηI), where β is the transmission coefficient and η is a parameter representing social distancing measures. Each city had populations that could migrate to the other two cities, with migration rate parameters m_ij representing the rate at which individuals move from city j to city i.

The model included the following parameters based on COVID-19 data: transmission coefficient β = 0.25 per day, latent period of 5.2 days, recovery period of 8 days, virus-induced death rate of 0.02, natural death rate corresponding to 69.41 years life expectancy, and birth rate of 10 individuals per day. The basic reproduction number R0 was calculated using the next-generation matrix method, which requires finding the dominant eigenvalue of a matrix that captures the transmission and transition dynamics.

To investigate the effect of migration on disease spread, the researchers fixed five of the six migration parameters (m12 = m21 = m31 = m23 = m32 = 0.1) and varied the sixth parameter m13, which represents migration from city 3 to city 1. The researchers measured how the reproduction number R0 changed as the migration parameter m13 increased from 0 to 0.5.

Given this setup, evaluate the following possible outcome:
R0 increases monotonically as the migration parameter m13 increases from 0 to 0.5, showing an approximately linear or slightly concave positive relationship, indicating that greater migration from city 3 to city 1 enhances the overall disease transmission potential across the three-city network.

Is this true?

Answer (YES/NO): NO